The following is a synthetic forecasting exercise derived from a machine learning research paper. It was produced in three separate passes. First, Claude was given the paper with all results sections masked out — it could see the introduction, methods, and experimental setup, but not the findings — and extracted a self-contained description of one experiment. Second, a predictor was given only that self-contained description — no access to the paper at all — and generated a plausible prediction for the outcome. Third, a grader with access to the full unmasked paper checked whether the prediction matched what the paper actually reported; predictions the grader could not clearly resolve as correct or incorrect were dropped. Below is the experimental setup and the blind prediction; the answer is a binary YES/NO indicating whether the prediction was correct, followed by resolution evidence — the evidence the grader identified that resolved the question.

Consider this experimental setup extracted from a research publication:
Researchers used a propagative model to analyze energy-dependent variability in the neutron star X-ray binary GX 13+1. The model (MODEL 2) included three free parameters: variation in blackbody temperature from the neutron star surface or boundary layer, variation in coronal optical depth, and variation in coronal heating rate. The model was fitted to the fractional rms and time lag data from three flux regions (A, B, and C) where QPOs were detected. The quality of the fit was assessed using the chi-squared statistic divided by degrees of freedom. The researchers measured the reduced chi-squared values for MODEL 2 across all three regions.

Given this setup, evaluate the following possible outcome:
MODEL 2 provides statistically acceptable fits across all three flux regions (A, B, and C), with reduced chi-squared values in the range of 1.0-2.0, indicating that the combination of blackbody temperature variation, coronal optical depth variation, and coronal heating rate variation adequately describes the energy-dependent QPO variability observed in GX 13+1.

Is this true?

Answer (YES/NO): NO